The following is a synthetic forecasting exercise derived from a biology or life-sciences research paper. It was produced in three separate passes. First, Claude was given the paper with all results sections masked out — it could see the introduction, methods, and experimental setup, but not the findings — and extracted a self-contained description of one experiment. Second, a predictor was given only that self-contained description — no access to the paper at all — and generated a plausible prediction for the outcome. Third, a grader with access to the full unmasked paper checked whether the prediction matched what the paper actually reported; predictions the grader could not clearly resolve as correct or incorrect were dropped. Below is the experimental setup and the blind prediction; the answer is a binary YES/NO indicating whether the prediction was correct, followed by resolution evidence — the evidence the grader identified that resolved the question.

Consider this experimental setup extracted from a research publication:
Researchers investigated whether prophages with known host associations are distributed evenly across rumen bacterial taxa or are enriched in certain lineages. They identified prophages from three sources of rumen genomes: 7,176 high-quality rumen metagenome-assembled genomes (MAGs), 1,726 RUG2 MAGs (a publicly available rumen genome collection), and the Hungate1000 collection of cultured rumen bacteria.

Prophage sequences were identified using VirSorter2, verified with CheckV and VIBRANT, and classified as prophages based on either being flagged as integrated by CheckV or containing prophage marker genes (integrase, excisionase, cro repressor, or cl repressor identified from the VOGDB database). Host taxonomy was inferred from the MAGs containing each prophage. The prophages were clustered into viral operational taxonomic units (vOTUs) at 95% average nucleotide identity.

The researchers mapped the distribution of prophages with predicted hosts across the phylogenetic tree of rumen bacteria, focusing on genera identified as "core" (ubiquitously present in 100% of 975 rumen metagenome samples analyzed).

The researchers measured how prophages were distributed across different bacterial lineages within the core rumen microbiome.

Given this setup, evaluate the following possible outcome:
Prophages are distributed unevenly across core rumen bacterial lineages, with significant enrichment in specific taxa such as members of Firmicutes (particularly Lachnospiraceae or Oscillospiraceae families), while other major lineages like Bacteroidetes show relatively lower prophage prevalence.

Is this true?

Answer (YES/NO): NO